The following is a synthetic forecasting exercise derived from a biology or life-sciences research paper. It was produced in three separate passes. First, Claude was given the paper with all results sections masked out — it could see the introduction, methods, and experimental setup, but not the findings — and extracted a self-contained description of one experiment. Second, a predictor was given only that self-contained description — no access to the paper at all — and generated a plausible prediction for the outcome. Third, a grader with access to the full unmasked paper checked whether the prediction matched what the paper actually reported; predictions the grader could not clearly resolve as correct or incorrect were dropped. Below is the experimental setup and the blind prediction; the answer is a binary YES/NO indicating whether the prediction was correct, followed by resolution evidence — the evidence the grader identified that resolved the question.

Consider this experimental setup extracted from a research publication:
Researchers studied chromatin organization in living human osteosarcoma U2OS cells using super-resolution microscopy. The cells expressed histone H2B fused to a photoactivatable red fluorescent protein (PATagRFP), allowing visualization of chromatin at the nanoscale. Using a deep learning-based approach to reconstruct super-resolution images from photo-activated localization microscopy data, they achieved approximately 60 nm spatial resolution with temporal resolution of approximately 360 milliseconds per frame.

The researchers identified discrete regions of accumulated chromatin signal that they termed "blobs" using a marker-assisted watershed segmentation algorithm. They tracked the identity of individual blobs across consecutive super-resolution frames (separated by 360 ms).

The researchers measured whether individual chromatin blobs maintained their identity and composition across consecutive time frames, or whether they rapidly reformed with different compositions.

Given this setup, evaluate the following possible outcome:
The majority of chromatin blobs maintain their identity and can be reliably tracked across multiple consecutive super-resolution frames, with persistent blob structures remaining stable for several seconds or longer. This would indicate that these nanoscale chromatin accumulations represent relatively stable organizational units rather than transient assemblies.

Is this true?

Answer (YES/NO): NO